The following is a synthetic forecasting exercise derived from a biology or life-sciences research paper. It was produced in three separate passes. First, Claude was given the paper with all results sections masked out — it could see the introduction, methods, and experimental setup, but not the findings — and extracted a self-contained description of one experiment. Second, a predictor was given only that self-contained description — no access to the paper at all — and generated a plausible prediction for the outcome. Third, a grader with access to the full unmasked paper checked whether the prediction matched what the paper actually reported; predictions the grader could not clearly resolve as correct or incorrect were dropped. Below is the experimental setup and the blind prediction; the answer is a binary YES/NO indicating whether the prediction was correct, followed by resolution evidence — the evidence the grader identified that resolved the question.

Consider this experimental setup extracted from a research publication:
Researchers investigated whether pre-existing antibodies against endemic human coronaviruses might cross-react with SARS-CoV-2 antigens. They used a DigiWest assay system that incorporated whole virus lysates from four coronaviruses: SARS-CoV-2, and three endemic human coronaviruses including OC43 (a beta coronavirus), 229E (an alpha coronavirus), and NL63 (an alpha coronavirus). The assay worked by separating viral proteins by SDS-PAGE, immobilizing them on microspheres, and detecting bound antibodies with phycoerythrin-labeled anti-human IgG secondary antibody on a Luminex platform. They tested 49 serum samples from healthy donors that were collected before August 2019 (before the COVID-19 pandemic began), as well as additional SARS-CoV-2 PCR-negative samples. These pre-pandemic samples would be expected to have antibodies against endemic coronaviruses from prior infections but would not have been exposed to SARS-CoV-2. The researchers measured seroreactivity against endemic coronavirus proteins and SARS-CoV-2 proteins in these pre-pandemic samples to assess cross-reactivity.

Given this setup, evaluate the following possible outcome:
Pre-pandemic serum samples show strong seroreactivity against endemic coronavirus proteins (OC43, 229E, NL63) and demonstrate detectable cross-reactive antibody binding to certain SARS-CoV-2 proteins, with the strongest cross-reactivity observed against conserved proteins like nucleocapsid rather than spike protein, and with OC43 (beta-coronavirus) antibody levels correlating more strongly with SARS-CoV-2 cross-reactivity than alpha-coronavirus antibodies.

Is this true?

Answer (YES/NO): NO